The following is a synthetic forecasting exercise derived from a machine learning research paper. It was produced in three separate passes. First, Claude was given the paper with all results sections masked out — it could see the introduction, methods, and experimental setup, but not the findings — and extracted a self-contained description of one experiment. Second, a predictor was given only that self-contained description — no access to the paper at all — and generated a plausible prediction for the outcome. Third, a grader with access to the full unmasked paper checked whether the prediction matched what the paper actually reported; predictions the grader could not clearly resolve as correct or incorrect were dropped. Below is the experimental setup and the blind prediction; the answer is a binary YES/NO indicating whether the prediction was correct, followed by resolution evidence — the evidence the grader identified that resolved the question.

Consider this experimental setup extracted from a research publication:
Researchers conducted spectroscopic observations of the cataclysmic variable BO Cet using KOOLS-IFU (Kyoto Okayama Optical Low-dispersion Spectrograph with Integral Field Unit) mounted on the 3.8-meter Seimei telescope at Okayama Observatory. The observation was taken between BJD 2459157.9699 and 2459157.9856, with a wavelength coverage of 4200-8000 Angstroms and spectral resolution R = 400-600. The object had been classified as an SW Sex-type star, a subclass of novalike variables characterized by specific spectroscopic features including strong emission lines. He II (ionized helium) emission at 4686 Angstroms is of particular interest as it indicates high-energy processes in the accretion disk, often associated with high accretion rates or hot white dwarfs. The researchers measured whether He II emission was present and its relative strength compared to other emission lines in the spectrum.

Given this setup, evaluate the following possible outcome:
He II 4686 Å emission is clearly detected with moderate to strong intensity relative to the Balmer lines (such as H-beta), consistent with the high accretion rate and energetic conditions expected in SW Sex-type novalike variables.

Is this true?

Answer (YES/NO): YES